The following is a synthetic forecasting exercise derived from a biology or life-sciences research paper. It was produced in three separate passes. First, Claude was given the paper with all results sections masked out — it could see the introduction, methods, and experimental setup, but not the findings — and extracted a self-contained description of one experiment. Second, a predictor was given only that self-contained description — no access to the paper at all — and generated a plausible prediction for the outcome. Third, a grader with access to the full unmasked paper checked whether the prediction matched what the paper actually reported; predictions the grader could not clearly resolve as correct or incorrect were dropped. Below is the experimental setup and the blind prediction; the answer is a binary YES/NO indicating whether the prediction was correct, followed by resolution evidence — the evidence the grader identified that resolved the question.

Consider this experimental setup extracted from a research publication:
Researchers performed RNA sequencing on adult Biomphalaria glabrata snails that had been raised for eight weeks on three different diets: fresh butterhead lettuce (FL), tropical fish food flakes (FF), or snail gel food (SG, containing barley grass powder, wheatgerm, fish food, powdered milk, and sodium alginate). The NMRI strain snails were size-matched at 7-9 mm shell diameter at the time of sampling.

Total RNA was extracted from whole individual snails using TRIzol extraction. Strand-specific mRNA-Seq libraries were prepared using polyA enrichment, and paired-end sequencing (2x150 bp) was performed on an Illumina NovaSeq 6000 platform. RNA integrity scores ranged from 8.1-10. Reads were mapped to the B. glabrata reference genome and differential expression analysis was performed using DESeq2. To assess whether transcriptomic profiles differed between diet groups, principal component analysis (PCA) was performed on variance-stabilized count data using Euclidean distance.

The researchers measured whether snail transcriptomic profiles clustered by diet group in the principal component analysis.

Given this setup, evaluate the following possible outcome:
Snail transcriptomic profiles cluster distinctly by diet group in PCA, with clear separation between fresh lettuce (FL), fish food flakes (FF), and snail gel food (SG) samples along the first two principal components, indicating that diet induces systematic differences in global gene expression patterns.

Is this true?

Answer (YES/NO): YES